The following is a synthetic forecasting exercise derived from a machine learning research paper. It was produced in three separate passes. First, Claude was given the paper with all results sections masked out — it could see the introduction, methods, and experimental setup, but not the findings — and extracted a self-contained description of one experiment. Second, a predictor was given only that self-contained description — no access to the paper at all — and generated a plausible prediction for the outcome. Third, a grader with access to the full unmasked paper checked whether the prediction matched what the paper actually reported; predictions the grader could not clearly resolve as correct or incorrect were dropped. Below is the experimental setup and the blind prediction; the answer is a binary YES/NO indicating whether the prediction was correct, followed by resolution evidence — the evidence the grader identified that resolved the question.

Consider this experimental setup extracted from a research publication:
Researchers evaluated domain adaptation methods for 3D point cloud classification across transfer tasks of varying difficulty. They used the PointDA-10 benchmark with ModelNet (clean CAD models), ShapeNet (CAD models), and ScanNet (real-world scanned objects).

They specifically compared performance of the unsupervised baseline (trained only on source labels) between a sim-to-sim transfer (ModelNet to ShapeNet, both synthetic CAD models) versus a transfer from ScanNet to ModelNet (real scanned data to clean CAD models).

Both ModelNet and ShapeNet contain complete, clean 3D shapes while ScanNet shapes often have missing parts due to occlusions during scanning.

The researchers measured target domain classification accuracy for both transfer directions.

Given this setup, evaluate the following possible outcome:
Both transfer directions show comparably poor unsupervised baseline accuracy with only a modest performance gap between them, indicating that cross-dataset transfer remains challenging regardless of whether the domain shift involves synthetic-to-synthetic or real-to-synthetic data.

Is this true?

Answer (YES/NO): NO